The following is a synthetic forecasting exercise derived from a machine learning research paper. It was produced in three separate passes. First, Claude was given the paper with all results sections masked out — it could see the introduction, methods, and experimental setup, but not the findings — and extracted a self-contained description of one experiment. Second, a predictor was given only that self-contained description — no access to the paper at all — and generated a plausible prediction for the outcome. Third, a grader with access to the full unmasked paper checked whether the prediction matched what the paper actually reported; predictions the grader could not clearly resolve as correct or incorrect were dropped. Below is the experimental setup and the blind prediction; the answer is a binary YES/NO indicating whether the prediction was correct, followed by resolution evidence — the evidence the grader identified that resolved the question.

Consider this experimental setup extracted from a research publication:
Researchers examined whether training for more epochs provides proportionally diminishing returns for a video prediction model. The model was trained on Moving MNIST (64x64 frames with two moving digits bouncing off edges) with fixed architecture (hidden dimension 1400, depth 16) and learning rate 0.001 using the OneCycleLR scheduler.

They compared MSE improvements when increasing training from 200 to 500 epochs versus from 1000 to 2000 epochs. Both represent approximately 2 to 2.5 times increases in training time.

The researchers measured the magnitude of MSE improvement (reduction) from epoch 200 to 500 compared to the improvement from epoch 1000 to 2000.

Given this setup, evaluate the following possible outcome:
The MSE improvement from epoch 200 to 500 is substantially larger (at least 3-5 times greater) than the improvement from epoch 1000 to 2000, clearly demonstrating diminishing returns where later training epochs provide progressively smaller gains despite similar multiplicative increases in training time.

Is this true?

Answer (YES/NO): NO